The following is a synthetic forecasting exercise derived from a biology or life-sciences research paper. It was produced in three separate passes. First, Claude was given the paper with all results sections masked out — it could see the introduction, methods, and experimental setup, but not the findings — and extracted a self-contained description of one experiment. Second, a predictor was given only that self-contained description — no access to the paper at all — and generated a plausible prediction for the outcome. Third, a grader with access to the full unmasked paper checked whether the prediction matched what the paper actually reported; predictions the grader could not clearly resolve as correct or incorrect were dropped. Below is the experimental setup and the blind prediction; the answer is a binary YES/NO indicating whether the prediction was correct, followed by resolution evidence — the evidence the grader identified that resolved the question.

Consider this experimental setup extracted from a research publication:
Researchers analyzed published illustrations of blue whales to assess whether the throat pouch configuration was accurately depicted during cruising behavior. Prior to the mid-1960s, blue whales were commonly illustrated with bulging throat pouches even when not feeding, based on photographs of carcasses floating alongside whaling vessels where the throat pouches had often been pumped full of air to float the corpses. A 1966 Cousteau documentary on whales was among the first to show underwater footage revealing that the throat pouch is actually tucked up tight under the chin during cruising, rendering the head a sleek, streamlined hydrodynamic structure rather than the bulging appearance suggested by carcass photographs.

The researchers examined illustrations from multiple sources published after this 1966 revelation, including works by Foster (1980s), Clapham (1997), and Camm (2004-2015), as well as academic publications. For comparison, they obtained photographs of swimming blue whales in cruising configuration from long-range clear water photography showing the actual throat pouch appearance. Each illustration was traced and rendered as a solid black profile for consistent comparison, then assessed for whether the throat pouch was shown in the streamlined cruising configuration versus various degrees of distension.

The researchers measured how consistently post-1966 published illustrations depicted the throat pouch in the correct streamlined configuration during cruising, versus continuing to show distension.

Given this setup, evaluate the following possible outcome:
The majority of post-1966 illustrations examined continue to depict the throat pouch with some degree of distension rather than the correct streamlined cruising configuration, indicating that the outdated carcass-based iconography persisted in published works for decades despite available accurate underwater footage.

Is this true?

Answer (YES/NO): NO